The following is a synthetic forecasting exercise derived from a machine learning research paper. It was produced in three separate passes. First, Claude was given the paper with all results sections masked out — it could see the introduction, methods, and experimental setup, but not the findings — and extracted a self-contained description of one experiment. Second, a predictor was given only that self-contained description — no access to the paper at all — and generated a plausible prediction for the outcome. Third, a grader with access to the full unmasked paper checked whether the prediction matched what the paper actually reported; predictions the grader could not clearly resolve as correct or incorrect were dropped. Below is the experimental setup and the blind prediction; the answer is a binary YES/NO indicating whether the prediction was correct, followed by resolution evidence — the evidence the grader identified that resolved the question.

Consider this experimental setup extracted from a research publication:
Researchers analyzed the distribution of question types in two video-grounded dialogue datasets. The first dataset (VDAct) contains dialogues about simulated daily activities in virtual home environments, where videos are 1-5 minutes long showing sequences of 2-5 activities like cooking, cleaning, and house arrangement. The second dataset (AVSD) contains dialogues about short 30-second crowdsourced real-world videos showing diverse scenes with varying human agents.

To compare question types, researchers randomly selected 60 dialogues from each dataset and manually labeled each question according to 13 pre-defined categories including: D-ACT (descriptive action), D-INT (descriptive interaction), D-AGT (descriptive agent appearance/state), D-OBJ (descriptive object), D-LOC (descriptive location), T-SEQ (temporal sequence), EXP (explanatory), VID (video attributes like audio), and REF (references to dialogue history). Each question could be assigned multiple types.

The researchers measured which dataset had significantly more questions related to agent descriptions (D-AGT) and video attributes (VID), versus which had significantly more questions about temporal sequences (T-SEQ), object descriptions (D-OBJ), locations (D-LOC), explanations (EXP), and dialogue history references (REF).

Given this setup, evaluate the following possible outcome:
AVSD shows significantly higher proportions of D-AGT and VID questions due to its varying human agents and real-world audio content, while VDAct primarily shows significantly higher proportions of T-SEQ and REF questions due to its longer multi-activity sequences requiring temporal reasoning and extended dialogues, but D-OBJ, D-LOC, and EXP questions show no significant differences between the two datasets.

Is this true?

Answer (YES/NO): NO